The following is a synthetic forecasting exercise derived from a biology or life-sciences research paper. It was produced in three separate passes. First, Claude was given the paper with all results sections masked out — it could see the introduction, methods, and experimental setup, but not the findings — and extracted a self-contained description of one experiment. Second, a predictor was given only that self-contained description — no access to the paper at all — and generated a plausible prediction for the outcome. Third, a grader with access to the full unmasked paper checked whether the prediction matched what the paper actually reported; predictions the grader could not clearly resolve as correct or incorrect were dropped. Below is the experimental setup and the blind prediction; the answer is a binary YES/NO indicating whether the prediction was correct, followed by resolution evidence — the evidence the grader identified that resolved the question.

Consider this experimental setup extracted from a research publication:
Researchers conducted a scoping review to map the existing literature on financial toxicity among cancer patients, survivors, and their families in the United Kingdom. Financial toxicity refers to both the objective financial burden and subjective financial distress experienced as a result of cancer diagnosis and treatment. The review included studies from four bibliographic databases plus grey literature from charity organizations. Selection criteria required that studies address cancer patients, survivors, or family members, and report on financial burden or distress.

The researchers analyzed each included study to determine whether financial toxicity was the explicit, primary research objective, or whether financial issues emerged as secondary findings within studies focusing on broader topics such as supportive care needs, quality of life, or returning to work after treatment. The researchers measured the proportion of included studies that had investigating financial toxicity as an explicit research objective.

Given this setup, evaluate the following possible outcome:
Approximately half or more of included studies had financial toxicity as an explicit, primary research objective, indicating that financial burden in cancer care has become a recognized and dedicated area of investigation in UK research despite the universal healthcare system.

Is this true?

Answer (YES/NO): NO